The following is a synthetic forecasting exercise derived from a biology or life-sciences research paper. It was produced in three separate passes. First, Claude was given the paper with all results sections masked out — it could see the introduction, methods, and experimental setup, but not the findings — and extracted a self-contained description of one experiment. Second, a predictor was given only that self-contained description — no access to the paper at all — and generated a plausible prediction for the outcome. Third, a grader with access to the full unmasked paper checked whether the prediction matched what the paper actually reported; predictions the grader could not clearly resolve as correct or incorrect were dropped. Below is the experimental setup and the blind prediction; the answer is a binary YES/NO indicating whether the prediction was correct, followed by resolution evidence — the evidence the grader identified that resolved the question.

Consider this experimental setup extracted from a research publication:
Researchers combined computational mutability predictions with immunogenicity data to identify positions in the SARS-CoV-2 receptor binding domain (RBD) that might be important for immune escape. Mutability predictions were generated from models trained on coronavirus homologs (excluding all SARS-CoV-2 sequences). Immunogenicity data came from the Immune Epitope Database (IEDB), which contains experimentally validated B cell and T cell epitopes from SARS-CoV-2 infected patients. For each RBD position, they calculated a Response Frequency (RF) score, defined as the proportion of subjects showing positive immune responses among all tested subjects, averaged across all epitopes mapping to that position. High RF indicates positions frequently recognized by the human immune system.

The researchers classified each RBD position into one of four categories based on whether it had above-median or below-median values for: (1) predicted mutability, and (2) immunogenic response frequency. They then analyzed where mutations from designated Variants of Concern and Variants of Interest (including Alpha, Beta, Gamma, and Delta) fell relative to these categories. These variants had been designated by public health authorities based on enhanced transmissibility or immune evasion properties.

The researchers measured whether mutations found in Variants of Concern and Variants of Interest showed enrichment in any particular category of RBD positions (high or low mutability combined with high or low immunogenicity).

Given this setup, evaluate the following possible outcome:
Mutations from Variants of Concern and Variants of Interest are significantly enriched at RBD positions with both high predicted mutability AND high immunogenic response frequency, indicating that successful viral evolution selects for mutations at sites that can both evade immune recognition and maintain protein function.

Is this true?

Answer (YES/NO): YES